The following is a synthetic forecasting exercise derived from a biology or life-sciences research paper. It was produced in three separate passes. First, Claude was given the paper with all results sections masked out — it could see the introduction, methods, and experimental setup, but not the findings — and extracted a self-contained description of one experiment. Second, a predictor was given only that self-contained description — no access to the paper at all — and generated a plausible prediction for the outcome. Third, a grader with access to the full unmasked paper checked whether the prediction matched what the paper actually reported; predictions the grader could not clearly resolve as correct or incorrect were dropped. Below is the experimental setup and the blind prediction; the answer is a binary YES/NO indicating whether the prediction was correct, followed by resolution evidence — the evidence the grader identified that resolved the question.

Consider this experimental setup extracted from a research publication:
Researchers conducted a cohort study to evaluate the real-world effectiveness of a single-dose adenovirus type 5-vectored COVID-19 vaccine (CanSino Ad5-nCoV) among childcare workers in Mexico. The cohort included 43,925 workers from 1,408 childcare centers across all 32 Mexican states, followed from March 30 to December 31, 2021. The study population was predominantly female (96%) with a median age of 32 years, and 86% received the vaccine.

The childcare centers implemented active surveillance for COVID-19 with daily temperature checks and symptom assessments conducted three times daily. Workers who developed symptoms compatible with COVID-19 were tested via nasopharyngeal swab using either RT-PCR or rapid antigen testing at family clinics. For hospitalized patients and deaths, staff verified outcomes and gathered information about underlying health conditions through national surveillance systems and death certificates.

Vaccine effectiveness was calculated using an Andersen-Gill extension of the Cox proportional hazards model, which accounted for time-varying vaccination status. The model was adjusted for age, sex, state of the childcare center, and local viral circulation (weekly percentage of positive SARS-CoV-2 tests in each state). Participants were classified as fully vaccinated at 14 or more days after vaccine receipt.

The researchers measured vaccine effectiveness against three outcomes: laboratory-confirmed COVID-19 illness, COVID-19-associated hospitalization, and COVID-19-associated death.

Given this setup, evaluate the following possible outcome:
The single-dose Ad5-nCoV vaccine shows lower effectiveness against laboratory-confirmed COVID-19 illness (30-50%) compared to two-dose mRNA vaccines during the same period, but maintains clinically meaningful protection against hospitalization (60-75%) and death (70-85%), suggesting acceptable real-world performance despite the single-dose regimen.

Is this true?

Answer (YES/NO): NO